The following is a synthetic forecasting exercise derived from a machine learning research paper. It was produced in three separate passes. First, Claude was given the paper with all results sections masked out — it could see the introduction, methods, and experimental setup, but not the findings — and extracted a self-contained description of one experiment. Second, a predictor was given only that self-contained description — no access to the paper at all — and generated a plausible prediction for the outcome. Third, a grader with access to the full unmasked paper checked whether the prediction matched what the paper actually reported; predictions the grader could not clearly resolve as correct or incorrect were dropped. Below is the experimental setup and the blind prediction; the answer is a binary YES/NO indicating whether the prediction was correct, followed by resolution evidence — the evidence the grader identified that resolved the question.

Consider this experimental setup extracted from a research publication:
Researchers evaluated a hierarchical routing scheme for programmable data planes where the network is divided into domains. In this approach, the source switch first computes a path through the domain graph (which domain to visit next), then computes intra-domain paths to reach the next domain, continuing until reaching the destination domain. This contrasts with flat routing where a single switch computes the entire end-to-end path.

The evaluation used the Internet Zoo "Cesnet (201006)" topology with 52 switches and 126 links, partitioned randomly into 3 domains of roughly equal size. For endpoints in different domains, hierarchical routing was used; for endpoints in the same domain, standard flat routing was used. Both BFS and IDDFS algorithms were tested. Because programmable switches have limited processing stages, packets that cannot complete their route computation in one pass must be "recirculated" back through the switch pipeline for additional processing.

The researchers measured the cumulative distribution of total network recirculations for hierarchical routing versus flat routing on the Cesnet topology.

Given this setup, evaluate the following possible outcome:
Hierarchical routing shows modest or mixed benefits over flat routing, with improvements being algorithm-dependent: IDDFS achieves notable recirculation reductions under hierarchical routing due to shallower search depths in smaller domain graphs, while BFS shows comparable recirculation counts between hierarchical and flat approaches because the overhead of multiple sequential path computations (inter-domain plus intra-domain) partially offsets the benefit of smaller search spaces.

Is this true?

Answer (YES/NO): NO